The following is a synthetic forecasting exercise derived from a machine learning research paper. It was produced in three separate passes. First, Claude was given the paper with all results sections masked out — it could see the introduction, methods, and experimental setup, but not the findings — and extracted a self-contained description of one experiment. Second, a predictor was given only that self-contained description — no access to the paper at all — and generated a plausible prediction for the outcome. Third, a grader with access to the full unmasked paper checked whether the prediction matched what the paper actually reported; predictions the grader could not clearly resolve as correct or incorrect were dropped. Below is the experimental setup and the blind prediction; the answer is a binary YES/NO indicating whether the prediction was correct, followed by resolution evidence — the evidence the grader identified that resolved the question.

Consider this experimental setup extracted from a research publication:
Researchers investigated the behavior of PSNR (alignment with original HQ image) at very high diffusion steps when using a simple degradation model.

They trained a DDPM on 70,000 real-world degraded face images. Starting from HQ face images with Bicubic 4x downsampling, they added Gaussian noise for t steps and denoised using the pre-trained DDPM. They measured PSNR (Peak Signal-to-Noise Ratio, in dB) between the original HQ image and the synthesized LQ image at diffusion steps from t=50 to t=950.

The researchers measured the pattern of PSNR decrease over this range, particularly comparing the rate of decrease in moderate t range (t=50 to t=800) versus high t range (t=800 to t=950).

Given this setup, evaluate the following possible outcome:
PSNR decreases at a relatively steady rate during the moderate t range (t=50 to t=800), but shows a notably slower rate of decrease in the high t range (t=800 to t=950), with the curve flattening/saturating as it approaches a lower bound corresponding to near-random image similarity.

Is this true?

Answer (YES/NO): NO